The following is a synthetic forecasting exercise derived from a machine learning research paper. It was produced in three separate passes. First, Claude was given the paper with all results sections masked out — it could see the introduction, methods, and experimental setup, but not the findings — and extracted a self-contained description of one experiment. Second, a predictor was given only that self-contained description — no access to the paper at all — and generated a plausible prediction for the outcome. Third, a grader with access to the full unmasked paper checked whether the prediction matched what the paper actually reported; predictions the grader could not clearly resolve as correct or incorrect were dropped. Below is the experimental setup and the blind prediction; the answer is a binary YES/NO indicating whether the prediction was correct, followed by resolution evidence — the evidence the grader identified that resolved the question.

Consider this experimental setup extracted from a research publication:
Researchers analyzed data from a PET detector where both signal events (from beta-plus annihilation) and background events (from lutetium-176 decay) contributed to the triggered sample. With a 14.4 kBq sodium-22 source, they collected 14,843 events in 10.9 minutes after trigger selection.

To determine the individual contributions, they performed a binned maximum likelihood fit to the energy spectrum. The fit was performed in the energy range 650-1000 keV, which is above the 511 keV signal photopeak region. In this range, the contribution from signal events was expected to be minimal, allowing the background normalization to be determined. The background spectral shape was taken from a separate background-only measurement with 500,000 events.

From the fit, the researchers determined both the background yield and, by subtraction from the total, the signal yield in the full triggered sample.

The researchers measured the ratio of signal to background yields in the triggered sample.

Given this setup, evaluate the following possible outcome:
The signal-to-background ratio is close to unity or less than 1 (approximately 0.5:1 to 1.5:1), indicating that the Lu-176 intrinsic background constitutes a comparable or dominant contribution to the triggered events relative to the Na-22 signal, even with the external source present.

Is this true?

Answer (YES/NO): YES